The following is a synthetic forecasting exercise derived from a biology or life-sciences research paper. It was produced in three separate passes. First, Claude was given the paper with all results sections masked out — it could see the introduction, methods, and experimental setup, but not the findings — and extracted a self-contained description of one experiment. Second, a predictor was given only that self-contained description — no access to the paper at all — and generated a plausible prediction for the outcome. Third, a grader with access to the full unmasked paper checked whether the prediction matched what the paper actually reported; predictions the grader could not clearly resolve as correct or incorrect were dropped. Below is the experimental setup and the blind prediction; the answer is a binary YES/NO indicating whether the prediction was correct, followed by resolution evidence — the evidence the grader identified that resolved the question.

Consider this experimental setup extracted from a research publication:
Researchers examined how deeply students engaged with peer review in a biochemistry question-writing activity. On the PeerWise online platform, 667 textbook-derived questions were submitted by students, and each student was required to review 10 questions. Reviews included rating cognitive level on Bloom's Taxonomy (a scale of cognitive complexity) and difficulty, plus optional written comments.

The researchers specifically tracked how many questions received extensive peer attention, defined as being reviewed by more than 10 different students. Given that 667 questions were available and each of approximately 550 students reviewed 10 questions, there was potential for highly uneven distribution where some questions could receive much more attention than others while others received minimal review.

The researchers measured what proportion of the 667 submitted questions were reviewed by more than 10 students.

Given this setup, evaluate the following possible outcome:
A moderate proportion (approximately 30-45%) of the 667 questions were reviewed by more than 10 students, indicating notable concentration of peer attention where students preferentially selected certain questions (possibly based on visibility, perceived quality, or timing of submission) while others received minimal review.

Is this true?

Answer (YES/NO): NO